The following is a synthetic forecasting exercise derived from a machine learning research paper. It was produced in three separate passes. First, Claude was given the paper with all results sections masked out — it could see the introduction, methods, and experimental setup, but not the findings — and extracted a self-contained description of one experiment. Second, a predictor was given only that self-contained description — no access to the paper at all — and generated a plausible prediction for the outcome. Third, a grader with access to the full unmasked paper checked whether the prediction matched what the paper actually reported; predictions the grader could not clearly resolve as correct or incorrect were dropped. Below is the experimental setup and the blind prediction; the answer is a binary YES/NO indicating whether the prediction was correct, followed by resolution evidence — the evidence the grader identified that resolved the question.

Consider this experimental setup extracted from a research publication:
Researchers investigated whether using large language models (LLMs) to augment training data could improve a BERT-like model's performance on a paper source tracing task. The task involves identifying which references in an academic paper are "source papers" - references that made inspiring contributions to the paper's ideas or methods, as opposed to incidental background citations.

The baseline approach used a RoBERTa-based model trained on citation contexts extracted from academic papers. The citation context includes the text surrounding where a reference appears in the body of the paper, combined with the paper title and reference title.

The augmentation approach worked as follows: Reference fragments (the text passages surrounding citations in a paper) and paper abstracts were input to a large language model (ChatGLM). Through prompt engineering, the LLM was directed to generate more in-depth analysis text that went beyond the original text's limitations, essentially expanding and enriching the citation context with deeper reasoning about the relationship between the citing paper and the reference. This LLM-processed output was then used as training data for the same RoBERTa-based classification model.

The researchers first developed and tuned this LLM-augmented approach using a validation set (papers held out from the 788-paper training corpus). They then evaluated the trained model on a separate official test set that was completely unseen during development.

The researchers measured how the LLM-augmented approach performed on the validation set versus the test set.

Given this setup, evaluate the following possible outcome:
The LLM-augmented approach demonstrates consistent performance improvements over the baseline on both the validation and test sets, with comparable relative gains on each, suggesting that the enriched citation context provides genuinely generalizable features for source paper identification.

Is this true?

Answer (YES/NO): NO